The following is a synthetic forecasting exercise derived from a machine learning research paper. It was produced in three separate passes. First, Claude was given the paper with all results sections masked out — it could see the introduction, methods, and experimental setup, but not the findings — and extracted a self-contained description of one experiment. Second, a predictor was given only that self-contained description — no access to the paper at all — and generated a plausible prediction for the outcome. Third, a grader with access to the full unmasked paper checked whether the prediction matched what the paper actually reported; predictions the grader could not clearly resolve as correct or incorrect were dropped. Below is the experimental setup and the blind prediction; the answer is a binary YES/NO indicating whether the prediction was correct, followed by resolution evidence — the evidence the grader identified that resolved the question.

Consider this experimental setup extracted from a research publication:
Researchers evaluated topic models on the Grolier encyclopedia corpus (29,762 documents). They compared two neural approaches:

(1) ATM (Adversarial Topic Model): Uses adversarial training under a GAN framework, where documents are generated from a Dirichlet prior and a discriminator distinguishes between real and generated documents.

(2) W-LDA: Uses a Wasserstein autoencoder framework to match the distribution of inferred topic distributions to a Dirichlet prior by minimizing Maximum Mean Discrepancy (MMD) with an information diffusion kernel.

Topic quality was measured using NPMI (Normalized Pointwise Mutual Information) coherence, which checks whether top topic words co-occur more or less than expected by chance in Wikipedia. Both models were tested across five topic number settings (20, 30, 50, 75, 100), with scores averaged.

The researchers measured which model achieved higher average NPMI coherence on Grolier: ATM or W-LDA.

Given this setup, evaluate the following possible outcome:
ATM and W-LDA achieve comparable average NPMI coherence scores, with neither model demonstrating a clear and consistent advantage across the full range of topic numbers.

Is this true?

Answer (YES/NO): NO